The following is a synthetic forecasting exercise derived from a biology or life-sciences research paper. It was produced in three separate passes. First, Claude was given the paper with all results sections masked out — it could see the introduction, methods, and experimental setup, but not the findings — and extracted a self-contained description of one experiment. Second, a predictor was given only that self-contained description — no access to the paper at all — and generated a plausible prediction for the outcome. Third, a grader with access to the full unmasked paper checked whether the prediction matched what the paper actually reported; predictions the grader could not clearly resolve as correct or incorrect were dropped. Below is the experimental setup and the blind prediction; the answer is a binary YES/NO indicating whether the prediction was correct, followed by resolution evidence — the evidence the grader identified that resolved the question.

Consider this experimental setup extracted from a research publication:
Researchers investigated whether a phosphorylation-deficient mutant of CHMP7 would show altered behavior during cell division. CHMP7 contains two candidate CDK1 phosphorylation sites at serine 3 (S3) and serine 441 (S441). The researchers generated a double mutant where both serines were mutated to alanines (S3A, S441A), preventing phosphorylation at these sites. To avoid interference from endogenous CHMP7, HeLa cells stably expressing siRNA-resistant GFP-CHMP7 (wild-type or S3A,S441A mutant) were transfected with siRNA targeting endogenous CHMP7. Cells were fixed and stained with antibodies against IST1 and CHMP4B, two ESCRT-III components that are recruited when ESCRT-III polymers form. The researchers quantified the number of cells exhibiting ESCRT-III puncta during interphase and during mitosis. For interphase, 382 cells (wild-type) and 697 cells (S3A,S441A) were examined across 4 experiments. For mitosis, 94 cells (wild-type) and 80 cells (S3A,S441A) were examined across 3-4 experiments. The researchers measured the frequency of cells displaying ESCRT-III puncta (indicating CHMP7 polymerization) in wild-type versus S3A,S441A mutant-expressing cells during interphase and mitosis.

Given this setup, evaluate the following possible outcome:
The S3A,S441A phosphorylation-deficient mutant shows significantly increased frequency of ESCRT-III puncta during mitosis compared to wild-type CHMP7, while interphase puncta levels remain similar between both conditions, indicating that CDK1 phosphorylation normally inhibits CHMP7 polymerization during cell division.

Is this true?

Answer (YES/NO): NO